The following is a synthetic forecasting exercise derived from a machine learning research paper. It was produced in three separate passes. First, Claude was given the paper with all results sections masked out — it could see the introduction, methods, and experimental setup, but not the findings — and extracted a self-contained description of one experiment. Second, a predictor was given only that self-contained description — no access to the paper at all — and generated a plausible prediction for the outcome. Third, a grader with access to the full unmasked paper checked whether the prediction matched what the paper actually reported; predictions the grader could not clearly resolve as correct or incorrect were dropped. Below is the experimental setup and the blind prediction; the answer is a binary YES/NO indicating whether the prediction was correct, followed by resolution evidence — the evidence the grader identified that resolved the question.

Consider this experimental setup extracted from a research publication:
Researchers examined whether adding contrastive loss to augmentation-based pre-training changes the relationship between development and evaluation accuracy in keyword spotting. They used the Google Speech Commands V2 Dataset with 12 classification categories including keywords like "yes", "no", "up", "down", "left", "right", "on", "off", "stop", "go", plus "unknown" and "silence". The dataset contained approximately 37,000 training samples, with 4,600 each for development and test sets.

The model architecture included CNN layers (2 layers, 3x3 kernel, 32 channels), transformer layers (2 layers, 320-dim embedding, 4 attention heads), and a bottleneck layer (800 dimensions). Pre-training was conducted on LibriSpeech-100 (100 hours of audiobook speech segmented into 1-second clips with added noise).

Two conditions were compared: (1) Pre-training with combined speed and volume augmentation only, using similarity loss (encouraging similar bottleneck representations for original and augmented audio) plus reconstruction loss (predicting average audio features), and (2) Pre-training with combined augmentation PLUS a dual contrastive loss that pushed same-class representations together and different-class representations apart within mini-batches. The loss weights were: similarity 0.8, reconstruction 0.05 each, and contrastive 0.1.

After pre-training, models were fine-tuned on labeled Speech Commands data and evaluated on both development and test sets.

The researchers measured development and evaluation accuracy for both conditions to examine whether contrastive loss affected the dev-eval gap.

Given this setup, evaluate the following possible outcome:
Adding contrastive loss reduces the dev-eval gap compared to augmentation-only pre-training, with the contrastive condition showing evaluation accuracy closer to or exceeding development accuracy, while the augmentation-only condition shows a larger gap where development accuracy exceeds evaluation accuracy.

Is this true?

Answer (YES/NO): NO